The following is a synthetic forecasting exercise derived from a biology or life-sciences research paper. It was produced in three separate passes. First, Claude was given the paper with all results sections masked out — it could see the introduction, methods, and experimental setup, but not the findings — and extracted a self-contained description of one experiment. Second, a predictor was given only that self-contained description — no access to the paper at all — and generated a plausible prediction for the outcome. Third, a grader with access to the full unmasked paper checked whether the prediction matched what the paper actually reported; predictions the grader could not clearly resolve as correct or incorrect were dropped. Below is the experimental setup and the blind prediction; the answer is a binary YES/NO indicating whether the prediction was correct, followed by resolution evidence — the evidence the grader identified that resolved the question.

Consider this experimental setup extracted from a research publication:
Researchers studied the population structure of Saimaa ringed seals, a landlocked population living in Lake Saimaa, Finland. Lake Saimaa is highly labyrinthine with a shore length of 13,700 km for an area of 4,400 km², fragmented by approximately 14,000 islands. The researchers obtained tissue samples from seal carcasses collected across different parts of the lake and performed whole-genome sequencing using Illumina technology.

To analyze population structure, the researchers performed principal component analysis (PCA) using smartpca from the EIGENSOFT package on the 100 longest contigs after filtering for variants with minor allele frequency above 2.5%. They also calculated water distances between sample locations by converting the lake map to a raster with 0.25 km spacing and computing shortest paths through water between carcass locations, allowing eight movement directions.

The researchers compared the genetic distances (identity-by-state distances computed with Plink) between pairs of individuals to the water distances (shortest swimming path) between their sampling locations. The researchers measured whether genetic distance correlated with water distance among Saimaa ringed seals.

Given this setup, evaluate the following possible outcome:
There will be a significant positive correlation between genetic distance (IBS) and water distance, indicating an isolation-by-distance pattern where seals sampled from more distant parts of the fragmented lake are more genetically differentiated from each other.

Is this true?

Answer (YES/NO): NO